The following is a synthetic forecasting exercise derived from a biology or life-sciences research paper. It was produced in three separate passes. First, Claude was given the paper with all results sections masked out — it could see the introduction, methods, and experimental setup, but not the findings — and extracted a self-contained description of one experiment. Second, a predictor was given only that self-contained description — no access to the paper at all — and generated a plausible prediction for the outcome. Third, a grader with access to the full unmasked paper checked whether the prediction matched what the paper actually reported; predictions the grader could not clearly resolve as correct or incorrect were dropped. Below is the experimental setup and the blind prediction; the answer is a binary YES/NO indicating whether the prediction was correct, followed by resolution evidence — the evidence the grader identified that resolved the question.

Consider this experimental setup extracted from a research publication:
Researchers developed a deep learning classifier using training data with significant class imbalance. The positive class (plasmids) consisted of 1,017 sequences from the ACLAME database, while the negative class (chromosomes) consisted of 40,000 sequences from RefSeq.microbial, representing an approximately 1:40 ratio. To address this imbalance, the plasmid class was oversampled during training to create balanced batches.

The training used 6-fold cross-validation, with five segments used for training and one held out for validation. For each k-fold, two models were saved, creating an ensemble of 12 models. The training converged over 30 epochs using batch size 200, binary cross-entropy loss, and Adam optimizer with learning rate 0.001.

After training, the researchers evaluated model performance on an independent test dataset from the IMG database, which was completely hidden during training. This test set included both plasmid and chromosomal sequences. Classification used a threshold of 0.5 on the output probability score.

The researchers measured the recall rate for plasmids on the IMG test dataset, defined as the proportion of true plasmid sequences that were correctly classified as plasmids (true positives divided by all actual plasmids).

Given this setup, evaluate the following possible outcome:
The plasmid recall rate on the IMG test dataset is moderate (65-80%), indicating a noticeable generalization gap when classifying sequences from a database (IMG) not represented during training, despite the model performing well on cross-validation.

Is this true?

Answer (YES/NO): YES